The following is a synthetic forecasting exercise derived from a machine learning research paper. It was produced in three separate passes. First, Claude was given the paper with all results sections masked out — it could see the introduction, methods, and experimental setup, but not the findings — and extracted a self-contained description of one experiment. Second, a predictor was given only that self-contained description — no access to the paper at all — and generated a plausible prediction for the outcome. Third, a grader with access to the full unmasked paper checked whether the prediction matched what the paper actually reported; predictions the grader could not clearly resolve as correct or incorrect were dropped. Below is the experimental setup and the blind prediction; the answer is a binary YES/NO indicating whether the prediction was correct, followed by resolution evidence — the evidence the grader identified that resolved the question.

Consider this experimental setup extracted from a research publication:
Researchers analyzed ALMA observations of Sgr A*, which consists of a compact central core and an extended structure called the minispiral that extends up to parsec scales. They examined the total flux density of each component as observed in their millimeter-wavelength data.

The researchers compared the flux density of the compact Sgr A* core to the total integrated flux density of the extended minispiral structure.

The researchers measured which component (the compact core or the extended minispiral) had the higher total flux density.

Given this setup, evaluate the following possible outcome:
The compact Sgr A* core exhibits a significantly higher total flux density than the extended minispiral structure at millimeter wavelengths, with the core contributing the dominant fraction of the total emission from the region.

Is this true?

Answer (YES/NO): YES